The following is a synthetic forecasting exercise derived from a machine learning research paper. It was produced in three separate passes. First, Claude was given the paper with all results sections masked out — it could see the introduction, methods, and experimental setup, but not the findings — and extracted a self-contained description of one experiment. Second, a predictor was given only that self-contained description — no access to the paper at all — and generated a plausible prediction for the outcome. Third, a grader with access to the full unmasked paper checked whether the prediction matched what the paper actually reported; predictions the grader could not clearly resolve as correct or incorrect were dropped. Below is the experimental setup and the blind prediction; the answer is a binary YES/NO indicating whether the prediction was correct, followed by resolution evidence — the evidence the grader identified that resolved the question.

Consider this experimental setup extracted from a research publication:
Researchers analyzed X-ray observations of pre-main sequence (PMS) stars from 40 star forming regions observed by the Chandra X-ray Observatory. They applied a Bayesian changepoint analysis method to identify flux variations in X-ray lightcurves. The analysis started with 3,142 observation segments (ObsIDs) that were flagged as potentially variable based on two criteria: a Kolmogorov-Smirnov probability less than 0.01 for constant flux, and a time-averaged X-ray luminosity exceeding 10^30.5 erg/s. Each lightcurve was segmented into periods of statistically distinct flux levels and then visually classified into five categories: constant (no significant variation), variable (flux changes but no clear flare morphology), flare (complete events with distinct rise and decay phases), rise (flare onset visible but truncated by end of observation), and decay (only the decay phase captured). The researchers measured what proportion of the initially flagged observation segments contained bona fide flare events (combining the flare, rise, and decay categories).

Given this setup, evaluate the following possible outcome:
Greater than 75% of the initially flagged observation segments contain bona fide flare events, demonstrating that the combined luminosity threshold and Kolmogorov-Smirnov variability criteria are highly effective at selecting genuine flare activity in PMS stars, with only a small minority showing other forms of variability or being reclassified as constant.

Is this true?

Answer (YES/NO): NO